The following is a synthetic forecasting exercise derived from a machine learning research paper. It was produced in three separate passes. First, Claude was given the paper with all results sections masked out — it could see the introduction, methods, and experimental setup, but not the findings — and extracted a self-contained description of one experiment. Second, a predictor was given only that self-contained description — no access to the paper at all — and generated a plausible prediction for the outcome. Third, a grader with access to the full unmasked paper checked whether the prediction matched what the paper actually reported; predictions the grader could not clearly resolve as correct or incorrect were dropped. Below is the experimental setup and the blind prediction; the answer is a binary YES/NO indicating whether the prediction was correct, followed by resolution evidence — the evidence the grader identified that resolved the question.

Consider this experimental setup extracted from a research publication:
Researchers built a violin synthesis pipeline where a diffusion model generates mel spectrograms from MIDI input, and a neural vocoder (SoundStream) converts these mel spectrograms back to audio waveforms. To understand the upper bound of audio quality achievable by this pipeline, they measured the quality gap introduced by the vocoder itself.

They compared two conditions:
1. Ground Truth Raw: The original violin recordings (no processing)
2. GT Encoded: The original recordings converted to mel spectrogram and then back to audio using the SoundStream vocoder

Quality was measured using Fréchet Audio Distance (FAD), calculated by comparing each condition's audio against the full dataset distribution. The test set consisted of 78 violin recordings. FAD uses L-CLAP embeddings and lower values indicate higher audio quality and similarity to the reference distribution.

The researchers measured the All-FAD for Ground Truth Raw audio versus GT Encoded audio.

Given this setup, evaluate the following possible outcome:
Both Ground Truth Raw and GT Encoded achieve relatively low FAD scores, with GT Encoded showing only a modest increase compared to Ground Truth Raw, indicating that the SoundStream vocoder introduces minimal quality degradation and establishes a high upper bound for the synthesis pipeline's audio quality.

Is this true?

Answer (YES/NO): NO